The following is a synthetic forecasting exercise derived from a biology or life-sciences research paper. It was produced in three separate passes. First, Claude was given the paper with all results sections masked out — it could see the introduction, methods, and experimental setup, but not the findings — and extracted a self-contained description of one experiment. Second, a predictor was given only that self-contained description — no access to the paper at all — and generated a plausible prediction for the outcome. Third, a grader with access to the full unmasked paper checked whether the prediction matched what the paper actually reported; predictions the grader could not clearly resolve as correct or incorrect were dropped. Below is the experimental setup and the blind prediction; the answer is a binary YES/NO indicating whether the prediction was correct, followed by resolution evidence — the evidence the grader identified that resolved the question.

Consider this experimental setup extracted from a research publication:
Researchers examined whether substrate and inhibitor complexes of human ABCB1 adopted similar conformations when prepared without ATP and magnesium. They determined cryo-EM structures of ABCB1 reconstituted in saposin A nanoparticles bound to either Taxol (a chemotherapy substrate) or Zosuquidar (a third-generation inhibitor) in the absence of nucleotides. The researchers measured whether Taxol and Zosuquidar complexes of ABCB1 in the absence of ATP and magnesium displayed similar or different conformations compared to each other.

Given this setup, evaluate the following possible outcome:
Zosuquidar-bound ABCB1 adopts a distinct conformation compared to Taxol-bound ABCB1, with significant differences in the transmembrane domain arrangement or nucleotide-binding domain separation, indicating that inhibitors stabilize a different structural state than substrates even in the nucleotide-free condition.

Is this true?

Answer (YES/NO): NO